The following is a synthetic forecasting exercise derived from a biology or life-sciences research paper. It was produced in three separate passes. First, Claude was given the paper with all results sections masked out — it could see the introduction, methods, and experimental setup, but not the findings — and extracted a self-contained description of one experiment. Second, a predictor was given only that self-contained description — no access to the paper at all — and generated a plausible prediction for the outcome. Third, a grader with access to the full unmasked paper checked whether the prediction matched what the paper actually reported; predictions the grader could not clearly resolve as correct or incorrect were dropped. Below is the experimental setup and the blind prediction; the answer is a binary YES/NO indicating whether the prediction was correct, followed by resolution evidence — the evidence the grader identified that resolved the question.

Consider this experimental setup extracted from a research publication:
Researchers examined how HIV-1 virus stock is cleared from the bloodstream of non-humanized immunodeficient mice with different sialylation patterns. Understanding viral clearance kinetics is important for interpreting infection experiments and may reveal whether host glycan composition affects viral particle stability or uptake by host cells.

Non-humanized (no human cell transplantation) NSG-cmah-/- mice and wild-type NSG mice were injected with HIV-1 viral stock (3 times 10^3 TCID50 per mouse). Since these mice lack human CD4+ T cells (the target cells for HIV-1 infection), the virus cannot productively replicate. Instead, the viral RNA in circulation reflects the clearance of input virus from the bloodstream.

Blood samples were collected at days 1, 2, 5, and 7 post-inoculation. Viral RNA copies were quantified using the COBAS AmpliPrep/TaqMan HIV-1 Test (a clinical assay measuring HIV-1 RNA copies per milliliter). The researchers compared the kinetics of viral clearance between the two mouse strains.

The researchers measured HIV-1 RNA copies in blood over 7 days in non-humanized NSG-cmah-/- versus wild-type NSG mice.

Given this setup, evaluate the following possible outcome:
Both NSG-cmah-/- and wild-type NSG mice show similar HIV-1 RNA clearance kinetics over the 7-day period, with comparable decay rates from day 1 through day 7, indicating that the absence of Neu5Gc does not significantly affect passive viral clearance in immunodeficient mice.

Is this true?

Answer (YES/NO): NO